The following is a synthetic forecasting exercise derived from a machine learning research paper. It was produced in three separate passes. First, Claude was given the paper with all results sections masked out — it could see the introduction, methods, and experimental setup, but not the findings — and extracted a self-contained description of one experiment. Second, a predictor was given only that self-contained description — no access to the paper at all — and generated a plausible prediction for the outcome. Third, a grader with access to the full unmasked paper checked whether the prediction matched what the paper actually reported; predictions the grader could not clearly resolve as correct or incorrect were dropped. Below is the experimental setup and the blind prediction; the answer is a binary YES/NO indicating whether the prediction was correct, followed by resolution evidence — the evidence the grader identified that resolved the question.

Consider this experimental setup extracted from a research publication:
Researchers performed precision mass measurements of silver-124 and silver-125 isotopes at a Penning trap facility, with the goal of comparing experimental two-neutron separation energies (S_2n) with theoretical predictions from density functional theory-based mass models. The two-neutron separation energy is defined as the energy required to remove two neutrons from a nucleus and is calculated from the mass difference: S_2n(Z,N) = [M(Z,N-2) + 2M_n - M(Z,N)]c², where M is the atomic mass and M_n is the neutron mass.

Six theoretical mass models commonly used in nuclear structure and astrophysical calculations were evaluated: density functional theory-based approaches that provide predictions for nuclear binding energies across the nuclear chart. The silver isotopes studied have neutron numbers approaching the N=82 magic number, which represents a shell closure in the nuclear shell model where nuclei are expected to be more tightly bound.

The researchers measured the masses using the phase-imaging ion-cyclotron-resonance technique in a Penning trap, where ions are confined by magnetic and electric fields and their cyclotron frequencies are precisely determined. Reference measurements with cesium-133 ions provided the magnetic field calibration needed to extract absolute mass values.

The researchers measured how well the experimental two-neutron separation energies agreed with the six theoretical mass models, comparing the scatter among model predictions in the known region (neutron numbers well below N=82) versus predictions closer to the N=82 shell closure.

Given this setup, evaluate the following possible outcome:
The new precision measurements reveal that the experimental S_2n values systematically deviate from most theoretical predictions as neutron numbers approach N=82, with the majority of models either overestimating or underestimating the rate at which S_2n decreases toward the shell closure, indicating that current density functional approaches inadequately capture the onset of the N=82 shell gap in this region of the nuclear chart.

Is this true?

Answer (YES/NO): NO